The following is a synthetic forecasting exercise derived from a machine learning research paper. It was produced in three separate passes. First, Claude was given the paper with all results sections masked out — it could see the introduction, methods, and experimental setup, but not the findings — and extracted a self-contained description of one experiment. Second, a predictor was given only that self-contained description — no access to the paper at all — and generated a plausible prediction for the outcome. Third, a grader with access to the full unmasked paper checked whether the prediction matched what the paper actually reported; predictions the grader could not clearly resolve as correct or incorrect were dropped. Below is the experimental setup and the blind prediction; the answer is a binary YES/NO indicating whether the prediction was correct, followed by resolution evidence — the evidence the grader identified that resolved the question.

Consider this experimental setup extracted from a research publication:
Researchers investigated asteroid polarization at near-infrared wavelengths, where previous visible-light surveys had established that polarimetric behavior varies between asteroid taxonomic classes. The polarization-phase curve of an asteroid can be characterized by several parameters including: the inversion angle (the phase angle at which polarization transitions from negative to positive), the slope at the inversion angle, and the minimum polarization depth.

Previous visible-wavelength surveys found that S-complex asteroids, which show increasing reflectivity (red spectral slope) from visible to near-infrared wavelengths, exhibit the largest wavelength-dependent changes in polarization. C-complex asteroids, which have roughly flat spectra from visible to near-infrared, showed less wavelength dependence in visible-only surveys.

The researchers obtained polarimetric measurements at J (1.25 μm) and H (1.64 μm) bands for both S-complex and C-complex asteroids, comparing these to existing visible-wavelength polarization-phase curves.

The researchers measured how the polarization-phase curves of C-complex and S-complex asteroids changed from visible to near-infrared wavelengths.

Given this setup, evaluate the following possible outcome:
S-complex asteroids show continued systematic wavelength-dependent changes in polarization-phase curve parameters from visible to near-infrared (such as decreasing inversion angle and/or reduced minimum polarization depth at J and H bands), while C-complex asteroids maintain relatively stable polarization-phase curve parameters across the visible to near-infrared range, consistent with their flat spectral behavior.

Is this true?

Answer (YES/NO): NO